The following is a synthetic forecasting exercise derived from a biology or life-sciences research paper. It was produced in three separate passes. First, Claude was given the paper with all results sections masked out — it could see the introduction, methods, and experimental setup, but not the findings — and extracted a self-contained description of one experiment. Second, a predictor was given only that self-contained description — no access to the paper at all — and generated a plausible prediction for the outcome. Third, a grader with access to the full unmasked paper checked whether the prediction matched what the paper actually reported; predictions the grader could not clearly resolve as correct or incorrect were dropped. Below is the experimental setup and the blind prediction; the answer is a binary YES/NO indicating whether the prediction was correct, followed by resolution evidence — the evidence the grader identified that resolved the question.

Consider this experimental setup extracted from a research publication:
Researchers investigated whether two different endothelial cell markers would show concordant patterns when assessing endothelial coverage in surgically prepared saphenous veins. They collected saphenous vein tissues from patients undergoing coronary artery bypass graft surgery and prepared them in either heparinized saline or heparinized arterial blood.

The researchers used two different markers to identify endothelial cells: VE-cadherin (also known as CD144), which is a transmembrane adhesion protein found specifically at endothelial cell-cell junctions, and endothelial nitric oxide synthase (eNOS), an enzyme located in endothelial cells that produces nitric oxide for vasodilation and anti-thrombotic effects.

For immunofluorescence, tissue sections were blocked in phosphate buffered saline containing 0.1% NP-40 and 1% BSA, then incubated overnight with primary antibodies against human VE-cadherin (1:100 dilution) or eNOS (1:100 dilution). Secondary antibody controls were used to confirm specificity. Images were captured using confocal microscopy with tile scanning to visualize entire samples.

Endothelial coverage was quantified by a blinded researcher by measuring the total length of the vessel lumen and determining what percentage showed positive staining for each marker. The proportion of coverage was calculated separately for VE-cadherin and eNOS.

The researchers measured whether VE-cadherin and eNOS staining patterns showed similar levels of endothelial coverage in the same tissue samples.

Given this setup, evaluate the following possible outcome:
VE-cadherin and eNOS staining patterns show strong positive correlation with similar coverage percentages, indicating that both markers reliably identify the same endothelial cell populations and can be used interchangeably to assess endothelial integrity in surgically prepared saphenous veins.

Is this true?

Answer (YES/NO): YES